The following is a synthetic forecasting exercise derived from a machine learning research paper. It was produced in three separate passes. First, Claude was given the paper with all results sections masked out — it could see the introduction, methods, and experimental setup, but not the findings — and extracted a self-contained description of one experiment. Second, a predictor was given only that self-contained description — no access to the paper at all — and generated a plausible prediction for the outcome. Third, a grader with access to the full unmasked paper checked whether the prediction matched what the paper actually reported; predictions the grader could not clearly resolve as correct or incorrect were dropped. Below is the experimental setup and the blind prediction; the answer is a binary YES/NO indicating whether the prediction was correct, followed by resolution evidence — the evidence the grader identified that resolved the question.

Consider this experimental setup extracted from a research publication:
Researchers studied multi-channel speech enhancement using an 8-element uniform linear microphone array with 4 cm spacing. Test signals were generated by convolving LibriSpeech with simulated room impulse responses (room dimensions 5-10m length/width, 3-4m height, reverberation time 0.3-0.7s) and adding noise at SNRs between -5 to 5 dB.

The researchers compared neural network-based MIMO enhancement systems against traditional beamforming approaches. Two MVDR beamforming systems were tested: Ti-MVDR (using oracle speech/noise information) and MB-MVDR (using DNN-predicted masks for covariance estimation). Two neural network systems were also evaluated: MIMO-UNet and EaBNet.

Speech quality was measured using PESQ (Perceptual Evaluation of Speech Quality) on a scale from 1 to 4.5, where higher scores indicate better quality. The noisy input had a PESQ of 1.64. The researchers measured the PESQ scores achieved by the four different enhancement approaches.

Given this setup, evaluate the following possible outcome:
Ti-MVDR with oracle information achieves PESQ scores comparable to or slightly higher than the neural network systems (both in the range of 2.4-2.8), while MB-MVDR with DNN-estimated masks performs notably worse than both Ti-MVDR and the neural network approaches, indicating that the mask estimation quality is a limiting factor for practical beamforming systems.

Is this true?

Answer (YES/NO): NO